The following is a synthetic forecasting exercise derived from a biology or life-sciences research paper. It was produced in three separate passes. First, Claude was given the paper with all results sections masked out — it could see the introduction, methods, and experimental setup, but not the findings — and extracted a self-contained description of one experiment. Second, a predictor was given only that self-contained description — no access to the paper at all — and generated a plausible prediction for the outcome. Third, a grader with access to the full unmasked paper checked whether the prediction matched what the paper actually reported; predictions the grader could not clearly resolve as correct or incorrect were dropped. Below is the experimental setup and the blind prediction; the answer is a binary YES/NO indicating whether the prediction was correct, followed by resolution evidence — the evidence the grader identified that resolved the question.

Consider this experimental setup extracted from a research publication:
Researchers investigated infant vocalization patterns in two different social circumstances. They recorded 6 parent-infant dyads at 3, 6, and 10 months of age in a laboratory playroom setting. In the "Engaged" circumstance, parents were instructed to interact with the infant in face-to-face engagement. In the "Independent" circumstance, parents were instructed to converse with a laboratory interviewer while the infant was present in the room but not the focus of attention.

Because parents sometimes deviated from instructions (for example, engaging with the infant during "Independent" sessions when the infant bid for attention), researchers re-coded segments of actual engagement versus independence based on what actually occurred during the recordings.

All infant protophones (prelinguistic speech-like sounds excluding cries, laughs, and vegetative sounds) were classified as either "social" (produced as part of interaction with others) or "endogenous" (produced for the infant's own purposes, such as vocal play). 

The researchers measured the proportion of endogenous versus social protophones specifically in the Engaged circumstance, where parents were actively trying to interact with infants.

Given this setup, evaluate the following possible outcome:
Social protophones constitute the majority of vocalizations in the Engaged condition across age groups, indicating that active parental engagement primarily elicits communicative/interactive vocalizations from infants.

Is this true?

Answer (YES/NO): NO